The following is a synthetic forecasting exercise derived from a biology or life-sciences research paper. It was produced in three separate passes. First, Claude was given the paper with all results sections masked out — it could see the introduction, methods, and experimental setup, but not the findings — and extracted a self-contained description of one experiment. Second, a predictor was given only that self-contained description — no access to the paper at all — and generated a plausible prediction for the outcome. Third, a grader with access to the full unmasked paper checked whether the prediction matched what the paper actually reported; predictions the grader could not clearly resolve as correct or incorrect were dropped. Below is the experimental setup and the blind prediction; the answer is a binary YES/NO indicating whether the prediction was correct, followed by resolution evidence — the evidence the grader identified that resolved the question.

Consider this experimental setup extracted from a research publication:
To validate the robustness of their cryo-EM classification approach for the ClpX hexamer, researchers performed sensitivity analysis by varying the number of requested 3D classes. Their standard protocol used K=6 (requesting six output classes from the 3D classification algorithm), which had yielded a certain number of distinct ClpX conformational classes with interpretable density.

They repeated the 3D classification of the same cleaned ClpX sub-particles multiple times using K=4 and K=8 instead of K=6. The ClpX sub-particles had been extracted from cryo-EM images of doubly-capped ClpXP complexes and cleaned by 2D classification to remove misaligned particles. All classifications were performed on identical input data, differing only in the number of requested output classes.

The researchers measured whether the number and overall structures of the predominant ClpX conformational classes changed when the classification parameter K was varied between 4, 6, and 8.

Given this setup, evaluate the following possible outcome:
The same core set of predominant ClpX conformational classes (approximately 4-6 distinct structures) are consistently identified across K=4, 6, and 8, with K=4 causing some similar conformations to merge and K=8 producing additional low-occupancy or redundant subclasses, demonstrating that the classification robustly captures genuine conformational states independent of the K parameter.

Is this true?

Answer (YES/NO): NO